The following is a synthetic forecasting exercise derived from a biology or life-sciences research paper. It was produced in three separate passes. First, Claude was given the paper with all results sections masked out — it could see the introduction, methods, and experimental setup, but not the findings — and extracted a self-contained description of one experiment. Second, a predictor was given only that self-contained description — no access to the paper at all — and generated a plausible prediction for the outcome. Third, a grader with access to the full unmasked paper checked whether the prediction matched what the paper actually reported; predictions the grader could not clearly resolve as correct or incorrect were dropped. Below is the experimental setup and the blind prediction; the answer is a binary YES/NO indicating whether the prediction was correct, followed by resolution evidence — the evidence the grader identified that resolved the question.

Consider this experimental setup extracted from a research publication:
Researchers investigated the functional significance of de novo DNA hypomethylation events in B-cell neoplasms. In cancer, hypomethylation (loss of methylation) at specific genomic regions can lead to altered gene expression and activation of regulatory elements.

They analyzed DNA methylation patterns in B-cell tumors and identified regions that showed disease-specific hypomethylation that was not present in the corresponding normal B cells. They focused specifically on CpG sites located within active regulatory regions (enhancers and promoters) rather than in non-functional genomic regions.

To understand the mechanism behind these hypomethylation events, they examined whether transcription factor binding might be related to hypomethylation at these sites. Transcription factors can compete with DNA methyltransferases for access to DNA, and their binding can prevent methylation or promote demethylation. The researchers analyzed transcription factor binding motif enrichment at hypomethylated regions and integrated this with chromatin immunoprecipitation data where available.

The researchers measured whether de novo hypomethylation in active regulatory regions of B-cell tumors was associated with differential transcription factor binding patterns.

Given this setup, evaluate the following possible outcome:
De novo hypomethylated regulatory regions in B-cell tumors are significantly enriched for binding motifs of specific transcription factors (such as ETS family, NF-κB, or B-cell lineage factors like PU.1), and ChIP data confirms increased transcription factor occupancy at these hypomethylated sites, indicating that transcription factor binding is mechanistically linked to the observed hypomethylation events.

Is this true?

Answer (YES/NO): NO